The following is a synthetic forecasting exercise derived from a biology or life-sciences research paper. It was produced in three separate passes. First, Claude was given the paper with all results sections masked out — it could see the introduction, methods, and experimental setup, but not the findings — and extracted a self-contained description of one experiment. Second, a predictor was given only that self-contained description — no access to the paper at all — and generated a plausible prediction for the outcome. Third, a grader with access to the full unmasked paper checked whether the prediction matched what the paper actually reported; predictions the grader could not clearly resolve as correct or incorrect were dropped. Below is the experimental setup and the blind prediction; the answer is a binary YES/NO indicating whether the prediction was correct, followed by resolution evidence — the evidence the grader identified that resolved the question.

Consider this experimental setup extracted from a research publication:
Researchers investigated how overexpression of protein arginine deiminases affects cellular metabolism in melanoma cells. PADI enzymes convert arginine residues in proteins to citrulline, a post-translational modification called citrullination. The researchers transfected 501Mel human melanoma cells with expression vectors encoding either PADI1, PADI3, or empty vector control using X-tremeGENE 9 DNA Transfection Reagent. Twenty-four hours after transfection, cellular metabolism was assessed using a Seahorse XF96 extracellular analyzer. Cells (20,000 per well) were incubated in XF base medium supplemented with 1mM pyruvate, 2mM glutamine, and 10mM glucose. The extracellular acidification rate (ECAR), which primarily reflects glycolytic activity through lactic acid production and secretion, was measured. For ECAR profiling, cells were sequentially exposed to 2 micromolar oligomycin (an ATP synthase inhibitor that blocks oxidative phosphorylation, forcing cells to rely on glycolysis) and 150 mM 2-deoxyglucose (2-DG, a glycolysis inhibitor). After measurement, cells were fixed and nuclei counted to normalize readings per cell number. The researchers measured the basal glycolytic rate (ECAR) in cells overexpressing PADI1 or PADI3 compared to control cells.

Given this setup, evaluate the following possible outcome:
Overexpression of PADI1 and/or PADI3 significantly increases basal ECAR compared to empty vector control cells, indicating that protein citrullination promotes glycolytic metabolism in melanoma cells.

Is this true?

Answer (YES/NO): YES